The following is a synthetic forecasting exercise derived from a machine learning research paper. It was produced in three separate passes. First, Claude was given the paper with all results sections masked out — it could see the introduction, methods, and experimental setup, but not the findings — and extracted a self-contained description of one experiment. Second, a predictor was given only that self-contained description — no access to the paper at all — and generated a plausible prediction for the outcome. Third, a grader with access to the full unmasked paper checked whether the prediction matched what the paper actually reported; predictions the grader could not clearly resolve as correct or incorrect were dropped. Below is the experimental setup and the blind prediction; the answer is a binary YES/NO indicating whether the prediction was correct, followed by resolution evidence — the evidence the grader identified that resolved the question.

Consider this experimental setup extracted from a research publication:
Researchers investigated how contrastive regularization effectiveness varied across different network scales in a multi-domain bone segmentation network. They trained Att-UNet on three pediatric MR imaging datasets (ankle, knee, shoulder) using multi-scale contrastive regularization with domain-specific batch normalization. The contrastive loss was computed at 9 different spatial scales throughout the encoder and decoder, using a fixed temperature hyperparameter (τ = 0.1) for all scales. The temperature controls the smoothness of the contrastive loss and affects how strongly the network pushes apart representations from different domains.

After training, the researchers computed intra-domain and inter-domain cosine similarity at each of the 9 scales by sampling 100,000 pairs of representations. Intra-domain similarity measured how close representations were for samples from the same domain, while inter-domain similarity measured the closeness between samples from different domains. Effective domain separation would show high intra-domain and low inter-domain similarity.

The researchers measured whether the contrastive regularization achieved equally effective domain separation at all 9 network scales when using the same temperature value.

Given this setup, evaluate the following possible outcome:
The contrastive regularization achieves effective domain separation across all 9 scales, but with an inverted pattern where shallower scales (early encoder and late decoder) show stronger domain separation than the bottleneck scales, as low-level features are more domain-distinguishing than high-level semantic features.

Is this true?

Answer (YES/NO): NO